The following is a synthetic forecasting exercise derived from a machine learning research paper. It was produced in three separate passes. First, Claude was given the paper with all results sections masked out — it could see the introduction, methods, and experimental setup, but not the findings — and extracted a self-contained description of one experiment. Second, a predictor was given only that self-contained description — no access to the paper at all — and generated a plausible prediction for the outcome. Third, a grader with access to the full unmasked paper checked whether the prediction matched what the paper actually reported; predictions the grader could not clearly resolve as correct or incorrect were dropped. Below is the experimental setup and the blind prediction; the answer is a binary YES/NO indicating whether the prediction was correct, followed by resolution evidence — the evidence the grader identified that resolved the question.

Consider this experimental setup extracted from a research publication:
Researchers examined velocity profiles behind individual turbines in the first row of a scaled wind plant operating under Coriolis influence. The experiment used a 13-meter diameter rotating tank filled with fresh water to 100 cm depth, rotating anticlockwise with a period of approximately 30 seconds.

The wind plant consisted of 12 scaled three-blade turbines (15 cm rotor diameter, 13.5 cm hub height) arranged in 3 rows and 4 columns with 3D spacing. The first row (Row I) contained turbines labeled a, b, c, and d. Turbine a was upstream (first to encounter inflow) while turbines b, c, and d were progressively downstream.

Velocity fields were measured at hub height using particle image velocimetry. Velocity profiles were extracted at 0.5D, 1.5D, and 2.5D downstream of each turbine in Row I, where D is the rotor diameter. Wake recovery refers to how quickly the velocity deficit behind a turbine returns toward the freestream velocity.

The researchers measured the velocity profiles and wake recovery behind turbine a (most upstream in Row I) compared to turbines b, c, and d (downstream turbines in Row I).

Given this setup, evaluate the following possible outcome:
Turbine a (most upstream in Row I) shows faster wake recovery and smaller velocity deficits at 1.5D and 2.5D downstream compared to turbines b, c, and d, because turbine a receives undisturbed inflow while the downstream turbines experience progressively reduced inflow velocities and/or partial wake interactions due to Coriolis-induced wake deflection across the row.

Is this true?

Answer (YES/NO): NO